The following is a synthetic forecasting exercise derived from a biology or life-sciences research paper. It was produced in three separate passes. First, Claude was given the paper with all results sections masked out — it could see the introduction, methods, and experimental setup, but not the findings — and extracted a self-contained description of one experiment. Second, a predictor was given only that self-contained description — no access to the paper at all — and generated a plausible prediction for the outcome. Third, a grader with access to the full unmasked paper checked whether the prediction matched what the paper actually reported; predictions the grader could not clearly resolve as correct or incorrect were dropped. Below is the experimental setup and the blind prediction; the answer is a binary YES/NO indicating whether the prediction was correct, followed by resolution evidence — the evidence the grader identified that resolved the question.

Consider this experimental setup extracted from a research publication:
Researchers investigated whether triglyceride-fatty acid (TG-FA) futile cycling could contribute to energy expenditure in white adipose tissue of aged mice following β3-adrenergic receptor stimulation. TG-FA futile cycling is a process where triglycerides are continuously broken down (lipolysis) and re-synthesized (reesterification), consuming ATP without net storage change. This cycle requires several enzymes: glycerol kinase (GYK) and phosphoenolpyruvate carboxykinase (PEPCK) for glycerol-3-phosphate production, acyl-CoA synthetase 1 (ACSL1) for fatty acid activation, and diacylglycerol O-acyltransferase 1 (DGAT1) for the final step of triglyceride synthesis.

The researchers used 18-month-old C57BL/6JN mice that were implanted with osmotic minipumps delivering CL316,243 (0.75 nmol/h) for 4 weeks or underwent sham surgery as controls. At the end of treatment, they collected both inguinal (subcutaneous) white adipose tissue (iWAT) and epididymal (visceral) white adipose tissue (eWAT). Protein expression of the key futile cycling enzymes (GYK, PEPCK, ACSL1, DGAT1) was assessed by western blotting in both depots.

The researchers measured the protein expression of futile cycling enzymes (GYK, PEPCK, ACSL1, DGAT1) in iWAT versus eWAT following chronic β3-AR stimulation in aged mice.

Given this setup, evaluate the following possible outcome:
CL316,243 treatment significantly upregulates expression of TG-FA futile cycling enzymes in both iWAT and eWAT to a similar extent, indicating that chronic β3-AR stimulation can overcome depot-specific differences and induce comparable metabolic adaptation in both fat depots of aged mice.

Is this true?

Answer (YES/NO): NO